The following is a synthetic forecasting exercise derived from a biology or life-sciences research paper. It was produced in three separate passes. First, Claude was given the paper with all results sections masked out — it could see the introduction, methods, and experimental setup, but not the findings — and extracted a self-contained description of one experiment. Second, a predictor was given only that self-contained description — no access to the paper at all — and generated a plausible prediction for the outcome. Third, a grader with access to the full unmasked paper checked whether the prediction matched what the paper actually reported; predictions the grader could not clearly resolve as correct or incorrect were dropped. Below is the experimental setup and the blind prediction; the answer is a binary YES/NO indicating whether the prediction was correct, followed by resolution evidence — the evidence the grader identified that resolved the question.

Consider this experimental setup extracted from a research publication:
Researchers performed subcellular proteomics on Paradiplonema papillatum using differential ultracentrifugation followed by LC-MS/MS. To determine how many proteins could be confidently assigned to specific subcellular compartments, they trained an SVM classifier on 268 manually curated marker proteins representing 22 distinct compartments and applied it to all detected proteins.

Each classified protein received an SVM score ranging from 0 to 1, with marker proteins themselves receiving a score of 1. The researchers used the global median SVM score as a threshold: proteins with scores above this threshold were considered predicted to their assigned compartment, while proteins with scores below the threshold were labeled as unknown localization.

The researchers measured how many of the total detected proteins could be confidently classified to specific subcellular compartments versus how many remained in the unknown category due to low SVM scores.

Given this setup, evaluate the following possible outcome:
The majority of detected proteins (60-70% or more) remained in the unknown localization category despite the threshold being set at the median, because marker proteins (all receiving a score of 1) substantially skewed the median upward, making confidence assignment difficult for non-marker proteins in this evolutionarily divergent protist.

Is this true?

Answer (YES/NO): NO